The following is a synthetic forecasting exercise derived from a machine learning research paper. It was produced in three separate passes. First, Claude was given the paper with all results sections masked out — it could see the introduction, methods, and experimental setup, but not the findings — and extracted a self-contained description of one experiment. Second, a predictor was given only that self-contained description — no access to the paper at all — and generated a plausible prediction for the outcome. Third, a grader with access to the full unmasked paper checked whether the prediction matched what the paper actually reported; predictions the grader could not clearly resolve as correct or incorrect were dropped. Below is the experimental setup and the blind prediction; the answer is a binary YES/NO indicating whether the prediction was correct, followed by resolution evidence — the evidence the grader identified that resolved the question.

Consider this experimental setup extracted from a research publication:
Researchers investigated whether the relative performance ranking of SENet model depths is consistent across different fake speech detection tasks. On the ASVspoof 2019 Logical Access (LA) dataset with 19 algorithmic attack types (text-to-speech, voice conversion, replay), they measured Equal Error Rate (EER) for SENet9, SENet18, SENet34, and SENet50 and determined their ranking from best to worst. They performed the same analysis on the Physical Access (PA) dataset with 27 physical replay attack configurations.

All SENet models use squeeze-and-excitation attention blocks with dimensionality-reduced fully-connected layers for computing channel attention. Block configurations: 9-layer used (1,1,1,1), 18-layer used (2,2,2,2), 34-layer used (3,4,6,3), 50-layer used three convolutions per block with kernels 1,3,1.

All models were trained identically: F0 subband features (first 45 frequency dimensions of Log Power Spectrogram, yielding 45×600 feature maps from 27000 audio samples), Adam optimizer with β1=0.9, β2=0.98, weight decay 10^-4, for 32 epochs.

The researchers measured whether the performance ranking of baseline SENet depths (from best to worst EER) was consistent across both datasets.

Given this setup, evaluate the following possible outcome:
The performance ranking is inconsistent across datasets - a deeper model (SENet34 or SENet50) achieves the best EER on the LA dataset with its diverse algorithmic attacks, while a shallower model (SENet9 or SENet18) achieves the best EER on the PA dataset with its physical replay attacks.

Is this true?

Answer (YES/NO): NO